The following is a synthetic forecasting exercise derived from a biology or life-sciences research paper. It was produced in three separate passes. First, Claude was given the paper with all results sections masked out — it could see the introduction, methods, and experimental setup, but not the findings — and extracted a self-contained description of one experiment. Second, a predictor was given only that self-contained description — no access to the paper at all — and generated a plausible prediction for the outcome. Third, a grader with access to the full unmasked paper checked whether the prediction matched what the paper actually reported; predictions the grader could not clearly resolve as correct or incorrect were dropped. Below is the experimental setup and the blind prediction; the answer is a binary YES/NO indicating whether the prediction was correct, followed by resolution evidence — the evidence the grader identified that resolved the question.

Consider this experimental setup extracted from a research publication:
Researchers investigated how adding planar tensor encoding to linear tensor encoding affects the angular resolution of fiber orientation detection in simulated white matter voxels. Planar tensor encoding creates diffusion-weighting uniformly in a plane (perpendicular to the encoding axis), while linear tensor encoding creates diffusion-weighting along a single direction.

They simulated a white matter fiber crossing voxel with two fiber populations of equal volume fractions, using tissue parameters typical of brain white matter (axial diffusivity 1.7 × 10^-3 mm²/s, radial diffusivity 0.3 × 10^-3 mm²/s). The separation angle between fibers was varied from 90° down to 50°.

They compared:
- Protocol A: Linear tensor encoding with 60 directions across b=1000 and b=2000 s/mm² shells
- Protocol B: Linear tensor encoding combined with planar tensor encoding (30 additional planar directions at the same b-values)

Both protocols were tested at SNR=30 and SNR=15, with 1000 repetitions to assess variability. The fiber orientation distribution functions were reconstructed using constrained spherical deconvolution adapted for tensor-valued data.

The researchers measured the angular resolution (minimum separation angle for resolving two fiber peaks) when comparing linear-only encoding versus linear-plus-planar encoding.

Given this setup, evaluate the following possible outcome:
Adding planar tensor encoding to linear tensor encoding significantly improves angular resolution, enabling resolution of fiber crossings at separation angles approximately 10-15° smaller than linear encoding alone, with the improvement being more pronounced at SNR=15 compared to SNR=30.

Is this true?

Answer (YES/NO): NO